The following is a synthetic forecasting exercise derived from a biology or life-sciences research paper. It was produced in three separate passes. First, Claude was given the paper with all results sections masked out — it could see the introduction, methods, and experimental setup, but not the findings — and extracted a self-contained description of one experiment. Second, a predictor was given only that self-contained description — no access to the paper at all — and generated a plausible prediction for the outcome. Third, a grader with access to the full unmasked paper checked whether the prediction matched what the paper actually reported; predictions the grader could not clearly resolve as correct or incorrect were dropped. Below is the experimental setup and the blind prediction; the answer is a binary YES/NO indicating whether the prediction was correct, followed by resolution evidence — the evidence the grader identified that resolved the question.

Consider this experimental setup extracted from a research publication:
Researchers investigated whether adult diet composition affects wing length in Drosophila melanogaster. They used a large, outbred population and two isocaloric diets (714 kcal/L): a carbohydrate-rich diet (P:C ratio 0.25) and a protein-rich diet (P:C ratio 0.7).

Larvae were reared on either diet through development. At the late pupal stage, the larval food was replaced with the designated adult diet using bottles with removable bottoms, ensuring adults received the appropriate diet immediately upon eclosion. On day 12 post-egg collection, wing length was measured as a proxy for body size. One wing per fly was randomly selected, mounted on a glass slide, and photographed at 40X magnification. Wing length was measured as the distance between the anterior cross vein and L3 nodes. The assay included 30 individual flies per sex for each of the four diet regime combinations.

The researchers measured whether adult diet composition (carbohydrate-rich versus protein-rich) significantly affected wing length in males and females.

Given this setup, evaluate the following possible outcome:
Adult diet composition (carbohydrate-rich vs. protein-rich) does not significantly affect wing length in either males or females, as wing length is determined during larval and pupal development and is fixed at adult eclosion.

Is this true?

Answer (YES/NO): YES